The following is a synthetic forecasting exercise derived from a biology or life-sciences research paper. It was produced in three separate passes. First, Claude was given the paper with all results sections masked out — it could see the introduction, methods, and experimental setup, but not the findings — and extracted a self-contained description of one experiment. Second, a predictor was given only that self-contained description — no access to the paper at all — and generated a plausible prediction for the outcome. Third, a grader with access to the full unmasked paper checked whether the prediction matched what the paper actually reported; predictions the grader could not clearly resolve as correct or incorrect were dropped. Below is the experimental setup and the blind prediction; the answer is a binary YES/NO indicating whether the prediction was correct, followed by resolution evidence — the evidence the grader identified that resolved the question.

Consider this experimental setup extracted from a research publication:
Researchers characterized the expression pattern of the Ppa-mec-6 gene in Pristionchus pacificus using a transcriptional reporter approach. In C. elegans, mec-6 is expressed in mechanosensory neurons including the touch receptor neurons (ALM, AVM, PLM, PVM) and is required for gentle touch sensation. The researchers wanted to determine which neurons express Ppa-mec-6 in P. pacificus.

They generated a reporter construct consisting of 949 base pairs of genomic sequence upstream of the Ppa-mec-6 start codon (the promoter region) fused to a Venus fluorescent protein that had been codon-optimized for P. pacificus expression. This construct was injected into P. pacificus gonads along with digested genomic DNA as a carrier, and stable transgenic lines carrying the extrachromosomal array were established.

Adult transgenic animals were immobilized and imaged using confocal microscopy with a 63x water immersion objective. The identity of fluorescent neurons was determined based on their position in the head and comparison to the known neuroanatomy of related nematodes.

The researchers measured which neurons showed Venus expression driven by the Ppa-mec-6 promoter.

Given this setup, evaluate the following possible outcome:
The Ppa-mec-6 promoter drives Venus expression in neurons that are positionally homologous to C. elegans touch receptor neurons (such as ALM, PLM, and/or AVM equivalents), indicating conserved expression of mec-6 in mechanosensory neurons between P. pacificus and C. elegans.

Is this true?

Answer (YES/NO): YES